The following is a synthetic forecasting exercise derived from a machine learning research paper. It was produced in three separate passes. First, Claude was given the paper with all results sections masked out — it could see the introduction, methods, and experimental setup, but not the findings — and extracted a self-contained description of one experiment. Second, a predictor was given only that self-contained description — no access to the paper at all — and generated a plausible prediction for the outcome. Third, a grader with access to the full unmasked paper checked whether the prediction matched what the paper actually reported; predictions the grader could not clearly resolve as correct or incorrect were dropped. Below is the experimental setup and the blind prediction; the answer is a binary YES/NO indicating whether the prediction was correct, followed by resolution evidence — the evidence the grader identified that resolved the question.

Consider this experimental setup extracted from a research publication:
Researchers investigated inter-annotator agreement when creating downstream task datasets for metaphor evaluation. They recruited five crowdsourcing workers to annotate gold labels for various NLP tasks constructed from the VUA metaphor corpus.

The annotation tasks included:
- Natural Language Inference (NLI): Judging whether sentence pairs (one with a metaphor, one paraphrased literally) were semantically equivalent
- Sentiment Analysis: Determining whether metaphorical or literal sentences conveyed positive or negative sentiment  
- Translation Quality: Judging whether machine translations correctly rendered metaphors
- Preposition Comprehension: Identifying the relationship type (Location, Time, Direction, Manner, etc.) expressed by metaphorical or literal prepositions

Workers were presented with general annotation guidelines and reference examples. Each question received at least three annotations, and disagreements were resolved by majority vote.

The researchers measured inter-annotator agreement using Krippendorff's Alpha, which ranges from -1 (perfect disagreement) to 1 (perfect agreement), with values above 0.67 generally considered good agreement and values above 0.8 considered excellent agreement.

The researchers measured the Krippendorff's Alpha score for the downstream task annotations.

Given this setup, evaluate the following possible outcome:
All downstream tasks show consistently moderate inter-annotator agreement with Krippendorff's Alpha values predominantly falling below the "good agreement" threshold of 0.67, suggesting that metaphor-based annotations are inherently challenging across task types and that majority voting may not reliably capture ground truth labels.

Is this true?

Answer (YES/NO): NO